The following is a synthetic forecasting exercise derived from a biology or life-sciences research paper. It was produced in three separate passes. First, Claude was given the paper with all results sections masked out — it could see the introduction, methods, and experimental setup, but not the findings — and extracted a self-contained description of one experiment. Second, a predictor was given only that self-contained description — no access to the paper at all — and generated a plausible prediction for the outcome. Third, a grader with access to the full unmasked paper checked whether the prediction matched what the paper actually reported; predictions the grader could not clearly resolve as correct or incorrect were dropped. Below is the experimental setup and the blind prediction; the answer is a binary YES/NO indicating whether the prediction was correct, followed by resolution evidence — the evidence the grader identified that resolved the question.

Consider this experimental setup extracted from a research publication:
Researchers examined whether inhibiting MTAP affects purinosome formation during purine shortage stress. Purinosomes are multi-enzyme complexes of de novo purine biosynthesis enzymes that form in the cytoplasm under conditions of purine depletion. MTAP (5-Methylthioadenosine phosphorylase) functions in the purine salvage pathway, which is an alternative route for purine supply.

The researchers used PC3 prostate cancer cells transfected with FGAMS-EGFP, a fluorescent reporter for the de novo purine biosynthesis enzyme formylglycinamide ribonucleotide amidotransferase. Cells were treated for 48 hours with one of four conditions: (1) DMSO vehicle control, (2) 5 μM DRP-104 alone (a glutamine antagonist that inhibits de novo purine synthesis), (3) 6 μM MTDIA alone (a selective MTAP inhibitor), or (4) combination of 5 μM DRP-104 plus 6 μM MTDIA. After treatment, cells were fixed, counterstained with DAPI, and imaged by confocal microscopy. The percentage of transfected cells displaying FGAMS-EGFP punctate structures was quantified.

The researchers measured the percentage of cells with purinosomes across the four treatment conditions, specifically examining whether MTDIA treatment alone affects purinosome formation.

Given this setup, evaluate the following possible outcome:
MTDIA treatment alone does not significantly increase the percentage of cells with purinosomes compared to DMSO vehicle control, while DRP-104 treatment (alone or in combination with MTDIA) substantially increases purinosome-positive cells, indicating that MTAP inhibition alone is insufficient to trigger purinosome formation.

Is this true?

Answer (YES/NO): NO